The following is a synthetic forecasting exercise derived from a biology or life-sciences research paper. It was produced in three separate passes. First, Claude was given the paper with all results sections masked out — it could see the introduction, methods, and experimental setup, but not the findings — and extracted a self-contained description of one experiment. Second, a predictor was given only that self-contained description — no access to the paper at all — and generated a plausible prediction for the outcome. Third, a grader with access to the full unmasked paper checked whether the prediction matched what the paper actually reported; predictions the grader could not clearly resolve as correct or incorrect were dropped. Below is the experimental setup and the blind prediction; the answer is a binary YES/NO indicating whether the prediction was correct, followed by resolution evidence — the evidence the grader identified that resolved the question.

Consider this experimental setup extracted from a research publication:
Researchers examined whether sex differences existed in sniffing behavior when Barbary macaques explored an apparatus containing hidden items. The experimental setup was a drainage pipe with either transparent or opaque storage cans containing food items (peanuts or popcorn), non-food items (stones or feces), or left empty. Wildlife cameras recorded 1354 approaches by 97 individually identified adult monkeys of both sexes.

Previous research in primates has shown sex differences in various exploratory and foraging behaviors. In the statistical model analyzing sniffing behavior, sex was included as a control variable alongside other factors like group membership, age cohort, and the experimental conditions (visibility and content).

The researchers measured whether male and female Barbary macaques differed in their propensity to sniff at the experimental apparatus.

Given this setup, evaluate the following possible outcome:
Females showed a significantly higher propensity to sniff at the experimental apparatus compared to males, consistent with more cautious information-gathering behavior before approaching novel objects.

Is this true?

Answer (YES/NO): NO